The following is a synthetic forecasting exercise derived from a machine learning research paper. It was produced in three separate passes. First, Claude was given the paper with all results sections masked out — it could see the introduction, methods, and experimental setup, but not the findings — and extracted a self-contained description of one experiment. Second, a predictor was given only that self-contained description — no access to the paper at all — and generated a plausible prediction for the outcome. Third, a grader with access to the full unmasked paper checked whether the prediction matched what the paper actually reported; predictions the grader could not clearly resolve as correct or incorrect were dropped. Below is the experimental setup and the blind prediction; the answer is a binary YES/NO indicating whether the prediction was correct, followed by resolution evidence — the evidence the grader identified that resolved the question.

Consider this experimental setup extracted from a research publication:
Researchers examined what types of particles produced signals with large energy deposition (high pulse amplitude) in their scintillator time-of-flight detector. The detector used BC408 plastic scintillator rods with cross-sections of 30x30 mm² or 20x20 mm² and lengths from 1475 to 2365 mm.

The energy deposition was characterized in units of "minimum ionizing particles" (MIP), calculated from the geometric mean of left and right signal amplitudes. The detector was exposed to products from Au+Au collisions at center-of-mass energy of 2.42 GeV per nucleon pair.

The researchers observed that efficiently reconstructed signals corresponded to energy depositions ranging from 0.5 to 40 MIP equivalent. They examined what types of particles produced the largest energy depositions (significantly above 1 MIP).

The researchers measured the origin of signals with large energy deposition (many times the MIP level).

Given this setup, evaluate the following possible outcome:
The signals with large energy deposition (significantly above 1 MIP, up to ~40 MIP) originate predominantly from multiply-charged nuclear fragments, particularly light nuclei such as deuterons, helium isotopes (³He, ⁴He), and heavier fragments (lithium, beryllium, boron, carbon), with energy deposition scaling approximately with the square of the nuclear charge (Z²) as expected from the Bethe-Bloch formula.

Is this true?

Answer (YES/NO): NO